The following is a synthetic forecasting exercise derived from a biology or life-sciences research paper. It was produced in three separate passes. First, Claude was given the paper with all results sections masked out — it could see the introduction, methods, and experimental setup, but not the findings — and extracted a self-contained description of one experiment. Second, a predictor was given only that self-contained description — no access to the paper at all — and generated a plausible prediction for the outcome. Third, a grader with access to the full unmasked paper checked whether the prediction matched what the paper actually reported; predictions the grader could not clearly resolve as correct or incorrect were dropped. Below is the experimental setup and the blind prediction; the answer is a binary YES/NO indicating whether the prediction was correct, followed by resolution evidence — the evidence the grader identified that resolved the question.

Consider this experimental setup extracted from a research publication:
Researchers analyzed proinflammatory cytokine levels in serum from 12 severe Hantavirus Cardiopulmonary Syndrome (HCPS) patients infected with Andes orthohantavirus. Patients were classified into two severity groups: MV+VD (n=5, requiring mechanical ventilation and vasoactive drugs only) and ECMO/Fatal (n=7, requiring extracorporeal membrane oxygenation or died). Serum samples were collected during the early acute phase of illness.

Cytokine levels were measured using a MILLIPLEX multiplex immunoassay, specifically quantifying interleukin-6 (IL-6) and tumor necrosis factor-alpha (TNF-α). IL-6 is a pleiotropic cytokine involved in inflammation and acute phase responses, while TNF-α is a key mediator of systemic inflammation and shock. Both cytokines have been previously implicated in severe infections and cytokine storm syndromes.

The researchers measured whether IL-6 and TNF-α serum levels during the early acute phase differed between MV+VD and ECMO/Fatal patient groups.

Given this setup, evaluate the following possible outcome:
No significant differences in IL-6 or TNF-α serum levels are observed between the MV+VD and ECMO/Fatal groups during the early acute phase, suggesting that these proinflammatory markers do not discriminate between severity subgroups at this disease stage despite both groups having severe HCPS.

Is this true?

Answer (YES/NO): NO